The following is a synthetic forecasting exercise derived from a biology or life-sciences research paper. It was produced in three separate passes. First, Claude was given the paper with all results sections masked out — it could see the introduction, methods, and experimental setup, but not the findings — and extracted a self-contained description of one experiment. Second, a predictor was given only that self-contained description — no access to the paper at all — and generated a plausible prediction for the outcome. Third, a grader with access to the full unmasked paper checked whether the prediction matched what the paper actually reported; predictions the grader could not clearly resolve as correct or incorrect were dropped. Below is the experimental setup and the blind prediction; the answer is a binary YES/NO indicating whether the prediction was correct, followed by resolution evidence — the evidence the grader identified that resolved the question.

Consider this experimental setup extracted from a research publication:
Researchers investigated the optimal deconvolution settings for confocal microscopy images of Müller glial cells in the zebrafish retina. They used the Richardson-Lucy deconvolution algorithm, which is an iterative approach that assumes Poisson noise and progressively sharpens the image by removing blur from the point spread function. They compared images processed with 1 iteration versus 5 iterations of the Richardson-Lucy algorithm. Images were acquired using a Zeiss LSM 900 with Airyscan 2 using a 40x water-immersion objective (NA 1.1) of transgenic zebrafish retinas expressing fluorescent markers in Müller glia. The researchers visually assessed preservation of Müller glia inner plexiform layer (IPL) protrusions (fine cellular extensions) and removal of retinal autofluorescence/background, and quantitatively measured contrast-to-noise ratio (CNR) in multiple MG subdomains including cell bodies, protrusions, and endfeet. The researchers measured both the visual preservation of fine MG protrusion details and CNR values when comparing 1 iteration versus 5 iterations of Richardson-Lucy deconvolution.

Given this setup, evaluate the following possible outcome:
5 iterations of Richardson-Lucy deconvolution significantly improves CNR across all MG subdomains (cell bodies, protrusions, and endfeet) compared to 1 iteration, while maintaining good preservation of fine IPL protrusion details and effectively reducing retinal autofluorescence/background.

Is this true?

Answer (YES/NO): NO